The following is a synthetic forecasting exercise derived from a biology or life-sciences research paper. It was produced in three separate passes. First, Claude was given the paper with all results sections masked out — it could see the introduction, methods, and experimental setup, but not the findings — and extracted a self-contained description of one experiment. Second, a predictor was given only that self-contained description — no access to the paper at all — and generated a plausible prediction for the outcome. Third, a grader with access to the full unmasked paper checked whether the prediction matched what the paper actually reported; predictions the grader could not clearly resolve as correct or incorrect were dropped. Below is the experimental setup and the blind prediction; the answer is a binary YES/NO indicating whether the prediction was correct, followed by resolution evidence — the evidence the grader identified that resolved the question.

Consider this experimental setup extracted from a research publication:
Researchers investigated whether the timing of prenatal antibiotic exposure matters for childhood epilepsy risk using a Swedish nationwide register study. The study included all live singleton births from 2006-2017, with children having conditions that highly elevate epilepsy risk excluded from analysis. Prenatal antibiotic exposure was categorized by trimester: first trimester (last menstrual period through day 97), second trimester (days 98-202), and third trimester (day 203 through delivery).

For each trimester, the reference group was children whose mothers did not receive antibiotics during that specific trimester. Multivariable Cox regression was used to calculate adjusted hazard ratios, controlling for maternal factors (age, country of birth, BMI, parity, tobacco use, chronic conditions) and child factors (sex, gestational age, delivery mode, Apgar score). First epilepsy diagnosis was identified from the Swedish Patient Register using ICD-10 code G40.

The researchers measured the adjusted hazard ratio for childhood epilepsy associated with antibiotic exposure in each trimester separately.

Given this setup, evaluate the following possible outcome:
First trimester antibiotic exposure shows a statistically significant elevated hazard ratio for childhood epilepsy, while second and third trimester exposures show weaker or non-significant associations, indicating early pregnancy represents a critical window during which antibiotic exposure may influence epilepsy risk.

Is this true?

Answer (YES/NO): NO